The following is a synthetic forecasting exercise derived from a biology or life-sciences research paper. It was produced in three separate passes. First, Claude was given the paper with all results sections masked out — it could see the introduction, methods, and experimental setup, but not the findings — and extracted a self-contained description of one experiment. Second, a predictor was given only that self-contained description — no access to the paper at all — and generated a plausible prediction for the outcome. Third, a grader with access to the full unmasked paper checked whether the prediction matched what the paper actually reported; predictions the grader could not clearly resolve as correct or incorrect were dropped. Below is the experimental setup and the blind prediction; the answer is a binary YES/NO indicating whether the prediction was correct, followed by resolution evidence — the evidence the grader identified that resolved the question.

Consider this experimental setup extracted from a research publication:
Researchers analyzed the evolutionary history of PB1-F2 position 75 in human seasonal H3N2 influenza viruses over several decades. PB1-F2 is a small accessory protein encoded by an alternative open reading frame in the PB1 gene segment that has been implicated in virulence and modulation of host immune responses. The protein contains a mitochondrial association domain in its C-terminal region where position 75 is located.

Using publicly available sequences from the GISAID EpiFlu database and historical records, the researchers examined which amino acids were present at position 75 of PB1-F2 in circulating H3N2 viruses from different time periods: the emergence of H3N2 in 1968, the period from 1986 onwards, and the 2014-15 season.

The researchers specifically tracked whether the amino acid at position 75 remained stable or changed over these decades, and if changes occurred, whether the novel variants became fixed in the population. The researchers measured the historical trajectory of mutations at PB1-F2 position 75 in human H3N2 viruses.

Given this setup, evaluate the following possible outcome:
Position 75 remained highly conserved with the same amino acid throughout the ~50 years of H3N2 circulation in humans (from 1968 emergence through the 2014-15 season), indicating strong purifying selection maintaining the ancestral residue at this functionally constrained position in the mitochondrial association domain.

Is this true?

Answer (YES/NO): NO